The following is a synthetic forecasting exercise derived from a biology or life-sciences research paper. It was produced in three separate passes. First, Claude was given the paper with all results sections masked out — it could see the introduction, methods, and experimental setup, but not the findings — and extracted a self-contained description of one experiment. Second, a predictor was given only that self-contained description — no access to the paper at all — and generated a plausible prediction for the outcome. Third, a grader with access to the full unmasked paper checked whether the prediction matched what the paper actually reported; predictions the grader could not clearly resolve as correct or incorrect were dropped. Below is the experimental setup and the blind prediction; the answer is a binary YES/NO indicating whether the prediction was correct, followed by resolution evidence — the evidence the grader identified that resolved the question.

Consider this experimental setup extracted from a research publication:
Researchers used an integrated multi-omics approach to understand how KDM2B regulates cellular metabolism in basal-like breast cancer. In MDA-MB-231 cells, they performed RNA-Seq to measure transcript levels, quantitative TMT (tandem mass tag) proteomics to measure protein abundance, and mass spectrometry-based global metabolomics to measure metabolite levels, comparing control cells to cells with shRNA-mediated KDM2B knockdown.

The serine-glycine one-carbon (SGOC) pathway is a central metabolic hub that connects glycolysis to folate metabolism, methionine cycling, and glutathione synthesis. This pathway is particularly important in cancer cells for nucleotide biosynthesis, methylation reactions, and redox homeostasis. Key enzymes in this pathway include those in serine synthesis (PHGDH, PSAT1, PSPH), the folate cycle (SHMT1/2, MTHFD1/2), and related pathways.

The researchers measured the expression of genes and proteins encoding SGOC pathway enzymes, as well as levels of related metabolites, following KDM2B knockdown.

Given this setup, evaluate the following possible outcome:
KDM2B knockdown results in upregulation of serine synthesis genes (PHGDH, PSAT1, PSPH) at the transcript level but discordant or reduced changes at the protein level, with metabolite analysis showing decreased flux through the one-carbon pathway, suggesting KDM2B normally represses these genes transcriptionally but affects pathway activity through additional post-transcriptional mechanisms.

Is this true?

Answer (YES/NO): NO